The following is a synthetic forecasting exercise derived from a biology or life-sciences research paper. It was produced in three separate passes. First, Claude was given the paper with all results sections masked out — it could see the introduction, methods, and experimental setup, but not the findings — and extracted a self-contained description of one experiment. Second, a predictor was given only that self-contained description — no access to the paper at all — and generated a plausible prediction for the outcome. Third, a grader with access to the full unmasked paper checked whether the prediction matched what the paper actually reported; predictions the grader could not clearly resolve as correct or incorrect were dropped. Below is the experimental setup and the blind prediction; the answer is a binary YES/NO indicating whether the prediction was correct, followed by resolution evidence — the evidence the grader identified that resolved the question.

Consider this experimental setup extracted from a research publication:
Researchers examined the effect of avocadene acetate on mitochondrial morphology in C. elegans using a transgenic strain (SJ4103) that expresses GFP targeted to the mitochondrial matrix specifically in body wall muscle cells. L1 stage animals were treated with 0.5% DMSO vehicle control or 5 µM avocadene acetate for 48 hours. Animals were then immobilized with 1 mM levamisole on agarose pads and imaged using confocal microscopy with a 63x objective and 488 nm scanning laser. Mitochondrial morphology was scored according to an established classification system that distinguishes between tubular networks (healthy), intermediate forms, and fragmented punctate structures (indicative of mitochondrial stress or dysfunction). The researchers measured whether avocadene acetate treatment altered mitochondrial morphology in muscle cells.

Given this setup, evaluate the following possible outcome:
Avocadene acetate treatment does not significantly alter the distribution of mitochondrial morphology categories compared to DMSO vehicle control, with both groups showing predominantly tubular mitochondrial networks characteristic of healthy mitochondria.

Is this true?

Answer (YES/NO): NO